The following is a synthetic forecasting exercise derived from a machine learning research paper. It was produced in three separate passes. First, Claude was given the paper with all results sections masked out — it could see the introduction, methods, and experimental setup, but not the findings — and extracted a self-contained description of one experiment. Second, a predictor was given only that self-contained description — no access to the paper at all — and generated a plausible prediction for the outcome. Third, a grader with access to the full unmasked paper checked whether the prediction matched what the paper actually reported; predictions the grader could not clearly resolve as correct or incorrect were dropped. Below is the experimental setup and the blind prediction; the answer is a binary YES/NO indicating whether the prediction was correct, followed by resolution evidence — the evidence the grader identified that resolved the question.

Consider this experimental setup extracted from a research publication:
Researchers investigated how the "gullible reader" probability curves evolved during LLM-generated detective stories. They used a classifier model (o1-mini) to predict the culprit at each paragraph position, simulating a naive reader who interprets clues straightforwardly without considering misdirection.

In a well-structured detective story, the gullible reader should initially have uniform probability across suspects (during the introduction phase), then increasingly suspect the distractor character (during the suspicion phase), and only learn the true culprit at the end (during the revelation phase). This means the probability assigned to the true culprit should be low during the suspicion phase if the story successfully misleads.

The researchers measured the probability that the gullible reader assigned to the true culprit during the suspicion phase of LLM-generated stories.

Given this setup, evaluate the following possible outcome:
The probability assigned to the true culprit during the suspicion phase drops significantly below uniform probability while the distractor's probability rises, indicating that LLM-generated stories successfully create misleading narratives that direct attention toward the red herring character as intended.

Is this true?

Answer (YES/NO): NO